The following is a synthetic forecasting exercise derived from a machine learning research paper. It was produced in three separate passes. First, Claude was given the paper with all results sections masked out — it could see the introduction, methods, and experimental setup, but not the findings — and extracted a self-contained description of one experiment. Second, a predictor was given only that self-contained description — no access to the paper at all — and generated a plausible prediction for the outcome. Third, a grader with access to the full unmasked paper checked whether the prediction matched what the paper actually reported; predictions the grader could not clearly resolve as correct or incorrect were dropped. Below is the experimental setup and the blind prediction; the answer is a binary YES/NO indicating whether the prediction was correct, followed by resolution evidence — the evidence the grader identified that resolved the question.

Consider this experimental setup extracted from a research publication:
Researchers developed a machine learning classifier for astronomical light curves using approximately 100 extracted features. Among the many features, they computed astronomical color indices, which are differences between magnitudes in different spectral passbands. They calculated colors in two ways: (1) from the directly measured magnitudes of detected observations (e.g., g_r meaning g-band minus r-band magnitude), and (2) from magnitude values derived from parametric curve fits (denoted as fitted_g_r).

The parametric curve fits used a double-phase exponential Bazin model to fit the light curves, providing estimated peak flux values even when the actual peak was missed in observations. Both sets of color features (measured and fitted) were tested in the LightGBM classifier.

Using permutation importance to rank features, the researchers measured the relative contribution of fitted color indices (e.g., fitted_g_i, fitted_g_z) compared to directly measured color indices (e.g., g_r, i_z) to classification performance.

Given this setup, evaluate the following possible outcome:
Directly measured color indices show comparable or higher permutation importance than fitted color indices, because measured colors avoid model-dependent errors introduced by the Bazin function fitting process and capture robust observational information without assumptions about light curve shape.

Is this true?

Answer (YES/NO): NO